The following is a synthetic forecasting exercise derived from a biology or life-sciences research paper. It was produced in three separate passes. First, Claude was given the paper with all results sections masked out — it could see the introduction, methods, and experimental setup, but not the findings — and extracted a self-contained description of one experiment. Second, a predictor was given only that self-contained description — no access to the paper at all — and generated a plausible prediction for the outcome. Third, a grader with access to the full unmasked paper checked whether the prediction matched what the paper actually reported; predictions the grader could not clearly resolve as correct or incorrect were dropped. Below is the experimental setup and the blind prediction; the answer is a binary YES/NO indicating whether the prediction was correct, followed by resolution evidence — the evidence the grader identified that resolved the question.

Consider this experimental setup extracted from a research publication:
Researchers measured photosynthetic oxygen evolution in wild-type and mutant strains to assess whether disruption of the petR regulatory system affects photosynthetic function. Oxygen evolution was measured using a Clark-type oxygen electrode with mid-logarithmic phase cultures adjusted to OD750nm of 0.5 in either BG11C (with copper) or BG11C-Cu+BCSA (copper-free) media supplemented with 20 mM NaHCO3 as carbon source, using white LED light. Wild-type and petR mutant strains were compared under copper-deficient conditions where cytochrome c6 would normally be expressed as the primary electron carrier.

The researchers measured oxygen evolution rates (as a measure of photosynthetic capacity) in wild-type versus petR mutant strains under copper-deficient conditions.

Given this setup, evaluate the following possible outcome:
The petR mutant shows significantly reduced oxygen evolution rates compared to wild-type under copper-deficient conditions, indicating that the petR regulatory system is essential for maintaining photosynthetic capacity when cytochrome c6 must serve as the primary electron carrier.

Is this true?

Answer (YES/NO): YES